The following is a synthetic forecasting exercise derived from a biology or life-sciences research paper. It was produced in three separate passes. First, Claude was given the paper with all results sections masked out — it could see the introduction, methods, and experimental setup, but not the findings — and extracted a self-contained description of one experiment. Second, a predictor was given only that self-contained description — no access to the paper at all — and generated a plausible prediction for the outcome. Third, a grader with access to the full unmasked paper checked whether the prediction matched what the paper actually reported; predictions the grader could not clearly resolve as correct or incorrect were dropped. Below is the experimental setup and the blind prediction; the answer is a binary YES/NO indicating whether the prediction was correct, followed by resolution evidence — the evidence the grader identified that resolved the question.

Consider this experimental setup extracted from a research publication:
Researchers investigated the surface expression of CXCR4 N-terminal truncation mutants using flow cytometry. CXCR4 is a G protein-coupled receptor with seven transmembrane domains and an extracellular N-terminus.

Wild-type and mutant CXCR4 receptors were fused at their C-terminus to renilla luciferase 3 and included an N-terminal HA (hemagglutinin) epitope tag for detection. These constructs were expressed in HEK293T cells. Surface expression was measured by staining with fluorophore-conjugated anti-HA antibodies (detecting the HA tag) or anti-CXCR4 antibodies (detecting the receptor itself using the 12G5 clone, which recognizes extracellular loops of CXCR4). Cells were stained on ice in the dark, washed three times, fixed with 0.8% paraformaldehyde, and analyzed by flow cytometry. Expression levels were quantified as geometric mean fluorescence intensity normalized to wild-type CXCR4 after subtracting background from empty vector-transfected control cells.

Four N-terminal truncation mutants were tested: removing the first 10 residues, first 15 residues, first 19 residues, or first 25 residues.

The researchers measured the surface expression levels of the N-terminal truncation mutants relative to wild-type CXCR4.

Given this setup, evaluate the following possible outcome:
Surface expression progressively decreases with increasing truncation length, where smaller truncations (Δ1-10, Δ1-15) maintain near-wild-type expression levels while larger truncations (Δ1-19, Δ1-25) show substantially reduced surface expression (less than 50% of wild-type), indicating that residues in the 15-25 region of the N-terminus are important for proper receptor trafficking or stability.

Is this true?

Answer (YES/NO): NO